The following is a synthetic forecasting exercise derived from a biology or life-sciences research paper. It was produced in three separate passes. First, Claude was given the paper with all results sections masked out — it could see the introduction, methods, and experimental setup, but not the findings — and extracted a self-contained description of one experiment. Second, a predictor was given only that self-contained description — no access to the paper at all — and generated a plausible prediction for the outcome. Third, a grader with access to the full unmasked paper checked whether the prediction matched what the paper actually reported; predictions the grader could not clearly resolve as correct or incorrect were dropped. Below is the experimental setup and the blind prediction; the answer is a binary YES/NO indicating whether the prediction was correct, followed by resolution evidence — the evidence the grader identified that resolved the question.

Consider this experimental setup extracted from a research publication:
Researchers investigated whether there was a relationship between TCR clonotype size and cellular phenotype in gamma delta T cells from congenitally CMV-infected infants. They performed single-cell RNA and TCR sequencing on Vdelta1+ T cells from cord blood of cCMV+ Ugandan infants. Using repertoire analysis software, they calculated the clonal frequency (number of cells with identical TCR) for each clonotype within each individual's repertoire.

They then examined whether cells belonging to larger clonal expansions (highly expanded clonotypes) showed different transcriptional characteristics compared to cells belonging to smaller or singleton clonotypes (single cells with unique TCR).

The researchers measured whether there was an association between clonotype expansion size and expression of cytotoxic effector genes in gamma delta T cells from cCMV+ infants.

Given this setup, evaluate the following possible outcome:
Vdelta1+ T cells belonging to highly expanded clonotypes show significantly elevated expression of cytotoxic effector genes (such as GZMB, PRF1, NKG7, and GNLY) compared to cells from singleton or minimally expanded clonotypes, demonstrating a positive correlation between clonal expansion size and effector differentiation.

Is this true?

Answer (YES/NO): YES